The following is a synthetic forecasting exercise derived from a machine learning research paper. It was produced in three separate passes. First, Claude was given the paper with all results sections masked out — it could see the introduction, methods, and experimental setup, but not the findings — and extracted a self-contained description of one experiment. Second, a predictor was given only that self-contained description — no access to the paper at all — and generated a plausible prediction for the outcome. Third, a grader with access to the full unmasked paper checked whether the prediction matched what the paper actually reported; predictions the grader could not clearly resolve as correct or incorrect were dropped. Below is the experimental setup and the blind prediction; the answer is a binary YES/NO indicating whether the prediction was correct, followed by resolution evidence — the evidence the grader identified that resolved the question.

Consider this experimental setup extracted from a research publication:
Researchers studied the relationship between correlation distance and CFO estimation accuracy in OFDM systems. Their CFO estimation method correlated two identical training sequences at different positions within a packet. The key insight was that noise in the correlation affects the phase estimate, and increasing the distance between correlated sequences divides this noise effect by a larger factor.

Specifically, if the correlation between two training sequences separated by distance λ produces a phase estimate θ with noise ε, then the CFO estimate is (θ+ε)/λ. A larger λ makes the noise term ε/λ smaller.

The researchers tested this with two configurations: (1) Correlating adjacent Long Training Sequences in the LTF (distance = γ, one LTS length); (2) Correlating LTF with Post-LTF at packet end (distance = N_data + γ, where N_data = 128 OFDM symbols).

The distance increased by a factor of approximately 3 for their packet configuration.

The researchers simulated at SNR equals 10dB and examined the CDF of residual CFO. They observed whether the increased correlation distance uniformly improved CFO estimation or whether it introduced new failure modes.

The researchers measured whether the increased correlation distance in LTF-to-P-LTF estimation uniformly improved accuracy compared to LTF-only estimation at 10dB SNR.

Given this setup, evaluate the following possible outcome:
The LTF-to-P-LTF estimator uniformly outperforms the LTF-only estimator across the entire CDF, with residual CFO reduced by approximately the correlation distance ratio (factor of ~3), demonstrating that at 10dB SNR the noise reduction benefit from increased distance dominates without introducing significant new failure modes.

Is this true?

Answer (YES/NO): NO